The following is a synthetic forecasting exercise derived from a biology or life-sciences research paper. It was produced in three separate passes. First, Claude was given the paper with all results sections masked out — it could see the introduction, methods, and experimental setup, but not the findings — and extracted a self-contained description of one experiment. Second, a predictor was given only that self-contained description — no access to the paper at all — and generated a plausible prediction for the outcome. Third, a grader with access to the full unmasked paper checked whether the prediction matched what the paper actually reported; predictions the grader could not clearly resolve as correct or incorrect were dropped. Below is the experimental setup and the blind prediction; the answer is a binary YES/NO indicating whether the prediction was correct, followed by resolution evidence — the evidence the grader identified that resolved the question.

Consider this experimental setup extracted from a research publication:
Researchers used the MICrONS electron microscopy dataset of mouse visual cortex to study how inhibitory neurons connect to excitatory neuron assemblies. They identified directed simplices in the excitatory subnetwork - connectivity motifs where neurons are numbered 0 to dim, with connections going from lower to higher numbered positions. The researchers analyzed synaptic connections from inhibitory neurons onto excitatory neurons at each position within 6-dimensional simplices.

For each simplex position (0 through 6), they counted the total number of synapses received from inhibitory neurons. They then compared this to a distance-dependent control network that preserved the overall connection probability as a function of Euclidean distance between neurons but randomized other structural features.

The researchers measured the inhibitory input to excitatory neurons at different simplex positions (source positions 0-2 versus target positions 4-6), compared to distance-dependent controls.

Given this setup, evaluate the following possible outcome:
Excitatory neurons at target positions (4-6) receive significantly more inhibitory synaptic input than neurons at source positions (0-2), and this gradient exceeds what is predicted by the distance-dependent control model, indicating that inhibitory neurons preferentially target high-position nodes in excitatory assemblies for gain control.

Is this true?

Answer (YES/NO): YES